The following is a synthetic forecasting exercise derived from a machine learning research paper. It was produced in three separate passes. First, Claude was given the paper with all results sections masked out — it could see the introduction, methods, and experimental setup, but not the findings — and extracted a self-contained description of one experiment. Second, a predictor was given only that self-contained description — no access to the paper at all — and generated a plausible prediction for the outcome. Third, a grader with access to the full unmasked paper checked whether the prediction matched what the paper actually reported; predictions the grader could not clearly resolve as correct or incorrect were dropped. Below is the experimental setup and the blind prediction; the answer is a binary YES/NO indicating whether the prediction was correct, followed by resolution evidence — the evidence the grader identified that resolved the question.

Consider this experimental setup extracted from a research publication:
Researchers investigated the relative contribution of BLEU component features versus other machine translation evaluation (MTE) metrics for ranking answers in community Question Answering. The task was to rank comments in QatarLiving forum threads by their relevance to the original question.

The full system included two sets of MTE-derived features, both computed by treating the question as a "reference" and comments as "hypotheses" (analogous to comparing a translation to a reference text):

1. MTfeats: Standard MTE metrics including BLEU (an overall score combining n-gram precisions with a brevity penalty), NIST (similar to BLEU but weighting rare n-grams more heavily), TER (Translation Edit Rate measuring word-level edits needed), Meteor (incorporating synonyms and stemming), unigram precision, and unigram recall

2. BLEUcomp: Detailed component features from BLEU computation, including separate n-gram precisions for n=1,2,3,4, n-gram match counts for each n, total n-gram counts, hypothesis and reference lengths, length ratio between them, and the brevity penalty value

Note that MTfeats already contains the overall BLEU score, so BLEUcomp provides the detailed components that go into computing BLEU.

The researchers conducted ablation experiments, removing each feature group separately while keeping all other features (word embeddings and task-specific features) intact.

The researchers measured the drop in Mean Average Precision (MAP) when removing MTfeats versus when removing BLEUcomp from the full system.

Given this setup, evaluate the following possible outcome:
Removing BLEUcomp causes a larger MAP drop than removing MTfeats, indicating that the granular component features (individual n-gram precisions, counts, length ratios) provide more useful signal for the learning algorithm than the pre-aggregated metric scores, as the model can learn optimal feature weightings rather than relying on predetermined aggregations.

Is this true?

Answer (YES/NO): NO